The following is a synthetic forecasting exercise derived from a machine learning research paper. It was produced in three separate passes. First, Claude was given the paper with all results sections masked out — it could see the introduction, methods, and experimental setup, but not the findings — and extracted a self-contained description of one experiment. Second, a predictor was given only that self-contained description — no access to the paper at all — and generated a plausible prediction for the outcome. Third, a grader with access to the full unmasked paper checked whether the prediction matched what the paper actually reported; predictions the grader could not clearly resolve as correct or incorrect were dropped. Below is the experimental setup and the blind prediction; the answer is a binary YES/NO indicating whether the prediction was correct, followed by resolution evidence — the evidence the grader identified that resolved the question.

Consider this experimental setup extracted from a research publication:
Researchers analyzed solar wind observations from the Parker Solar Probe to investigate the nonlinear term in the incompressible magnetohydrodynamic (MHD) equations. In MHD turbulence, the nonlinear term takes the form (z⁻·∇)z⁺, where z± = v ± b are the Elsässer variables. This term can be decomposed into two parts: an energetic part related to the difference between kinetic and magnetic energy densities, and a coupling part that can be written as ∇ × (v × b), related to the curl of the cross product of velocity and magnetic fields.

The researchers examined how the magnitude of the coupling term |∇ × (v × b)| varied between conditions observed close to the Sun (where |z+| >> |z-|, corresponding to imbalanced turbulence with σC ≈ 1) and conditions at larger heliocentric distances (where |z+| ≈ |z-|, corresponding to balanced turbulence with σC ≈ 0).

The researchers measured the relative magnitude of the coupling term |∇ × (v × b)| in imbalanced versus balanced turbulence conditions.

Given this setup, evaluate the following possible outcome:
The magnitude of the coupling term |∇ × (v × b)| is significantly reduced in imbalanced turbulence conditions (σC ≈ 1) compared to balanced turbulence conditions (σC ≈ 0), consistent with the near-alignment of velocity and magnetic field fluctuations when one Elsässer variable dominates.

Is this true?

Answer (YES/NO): YES